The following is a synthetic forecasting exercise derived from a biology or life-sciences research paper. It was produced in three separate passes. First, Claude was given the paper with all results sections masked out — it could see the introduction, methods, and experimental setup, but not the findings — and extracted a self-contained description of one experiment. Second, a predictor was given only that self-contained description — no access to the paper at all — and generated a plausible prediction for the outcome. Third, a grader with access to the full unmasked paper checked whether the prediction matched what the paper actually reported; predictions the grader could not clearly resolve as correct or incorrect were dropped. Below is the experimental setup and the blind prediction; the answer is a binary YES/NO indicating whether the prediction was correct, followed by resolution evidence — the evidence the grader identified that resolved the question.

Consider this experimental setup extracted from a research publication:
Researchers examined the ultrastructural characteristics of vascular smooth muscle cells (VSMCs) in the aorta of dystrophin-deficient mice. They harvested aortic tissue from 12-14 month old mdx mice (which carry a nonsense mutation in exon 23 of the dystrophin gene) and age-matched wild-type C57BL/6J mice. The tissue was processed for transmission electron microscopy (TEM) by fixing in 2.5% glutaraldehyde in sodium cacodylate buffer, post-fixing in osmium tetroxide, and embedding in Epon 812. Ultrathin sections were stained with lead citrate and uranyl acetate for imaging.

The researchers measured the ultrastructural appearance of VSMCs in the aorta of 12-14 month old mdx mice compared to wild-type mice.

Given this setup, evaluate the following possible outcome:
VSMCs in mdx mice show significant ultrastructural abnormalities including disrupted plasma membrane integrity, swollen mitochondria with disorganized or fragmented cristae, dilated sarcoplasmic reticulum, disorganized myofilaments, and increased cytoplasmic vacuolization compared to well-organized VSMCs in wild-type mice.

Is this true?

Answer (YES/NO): NO